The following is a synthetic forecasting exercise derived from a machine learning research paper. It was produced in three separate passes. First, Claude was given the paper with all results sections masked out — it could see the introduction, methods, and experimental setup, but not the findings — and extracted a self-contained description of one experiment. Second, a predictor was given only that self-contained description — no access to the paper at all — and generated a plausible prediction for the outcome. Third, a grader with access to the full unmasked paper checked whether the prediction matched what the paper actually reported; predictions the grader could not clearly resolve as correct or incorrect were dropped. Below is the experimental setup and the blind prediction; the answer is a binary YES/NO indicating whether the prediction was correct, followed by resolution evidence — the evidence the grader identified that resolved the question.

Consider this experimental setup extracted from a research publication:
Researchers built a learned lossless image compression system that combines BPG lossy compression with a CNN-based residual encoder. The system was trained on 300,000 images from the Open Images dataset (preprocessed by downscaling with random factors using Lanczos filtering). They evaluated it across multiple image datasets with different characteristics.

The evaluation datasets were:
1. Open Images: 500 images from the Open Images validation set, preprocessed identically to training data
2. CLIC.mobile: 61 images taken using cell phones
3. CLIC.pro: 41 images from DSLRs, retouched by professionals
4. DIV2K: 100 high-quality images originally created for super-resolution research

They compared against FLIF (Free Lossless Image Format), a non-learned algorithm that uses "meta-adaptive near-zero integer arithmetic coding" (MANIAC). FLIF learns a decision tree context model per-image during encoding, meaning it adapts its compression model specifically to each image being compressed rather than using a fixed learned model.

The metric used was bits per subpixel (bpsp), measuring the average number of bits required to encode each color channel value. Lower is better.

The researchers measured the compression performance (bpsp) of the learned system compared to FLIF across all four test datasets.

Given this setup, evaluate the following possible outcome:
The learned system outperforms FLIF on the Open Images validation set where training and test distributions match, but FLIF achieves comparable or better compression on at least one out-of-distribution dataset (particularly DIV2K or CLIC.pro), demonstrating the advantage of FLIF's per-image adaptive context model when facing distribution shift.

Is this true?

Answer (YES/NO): YES